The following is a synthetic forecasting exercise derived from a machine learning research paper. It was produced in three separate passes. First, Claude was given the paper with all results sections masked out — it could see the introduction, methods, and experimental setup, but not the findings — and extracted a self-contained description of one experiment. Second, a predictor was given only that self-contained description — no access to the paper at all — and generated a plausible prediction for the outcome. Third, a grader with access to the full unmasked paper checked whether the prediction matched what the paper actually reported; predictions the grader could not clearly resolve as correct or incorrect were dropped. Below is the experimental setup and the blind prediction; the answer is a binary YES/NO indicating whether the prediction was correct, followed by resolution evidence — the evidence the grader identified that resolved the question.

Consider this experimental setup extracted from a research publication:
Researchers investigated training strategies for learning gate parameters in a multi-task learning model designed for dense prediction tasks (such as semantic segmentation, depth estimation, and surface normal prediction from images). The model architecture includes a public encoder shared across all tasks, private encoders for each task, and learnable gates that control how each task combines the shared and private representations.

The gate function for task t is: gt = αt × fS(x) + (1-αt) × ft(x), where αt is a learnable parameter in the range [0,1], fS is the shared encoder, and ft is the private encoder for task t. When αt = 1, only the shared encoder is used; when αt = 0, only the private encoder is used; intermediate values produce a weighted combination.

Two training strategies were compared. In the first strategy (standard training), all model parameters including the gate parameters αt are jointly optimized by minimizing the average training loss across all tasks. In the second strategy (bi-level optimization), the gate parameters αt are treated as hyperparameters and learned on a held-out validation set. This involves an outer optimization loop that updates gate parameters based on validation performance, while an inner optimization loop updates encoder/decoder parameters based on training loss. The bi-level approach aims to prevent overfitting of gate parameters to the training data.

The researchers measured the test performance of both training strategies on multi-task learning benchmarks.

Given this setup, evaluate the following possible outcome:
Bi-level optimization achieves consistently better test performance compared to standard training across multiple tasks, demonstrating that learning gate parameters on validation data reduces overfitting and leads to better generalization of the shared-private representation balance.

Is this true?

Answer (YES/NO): NO